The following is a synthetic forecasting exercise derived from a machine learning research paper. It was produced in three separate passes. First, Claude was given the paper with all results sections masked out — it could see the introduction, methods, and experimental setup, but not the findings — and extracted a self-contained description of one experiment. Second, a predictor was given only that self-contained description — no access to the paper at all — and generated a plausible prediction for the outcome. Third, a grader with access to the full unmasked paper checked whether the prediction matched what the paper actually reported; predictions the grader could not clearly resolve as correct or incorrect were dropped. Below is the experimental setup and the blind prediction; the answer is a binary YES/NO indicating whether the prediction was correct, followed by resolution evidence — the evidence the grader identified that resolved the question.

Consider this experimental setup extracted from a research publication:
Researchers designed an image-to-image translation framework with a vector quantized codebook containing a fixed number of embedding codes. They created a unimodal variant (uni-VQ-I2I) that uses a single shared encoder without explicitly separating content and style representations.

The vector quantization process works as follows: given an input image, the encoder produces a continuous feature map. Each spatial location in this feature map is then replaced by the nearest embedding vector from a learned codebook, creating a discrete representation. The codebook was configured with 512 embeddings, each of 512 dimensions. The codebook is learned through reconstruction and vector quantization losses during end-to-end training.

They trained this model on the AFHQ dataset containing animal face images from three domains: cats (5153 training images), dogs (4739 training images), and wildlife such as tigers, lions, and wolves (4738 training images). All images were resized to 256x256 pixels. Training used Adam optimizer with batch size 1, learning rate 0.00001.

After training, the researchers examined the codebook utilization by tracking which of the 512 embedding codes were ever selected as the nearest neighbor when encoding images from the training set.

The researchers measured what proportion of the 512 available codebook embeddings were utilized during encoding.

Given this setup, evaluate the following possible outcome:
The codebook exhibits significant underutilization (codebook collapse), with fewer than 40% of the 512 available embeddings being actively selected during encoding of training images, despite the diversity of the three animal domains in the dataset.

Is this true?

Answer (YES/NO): NO